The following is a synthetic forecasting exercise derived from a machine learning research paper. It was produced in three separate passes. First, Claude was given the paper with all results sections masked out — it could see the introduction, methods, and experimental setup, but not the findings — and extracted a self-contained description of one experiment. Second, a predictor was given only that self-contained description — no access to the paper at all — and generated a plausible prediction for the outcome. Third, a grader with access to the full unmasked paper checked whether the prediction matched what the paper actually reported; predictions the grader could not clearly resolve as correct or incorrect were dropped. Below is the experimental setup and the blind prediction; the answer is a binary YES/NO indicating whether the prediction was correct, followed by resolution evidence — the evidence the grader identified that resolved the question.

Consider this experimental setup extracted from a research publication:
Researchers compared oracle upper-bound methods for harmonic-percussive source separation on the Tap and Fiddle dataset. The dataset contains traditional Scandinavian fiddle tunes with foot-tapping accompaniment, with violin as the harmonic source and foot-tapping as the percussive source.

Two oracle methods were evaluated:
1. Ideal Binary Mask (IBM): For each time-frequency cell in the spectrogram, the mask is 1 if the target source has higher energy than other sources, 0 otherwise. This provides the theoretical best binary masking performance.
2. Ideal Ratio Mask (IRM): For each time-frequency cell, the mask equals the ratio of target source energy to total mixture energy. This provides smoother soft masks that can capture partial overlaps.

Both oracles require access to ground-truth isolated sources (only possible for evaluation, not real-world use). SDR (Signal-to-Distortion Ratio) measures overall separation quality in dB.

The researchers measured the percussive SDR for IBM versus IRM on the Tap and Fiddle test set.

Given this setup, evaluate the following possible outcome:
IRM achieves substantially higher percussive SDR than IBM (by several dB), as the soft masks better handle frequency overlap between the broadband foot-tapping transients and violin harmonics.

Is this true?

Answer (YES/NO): NO